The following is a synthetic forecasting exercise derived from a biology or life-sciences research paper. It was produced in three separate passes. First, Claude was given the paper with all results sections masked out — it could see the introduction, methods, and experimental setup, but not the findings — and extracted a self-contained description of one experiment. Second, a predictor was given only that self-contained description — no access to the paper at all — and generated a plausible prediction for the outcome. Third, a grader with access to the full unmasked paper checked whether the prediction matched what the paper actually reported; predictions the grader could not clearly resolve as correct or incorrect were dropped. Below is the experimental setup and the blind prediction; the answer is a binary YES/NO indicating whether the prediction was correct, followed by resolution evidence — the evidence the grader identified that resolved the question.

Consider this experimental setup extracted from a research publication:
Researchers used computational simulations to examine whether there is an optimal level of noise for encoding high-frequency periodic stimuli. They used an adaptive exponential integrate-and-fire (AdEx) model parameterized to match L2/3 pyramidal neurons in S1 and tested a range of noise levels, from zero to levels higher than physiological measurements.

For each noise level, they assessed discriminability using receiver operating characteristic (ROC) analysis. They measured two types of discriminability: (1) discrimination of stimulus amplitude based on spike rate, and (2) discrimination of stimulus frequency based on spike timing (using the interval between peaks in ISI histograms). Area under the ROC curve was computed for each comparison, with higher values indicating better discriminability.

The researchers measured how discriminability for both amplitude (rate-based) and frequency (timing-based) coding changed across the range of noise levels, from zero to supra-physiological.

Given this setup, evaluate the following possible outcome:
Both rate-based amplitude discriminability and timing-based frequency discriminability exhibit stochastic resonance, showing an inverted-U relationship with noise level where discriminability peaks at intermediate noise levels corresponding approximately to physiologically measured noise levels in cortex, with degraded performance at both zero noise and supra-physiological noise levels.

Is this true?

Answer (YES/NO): YES